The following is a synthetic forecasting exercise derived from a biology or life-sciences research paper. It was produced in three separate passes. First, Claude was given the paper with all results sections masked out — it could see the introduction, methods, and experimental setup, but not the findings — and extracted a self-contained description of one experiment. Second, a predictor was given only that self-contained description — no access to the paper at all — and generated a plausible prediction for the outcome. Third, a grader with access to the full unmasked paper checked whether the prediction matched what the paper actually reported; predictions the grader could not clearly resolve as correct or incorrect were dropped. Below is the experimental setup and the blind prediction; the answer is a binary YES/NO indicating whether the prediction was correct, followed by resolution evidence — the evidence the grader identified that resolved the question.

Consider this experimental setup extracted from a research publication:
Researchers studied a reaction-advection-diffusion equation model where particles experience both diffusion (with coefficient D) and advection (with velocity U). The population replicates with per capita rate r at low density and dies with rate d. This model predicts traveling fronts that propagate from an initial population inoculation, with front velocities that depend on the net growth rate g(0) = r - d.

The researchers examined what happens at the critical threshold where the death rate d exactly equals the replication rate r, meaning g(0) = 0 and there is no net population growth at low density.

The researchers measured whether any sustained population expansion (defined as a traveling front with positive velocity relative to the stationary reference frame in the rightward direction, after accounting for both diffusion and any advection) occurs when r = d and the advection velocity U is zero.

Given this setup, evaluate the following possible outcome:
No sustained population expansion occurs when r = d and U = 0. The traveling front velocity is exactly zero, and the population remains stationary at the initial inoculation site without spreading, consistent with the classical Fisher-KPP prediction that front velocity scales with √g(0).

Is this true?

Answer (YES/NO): NO